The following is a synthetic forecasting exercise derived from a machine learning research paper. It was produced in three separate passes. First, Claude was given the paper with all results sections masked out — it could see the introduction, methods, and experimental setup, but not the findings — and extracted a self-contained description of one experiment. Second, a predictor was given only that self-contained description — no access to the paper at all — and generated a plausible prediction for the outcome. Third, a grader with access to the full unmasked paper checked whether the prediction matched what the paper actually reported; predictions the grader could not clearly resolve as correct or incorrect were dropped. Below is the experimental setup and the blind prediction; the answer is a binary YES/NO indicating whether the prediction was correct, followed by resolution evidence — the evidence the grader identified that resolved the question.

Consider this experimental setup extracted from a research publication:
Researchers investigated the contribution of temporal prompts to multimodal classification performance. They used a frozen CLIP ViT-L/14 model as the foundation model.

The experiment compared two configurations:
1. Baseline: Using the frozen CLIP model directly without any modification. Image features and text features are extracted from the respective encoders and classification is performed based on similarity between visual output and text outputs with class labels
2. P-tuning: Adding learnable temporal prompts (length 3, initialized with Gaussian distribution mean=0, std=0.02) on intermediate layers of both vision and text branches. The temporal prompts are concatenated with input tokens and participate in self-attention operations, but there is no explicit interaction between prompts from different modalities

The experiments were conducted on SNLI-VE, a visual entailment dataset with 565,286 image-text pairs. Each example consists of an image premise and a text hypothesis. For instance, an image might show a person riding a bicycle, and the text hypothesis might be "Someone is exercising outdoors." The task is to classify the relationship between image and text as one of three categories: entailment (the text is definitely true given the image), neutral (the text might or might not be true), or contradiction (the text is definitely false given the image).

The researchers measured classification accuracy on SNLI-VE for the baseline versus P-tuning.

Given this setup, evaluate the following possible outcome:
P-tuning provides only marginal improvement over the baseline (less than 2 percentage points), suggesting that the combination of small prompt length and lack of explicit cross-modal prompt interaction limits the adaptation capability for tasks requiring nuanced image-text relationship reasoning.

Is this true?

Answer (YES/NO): NO